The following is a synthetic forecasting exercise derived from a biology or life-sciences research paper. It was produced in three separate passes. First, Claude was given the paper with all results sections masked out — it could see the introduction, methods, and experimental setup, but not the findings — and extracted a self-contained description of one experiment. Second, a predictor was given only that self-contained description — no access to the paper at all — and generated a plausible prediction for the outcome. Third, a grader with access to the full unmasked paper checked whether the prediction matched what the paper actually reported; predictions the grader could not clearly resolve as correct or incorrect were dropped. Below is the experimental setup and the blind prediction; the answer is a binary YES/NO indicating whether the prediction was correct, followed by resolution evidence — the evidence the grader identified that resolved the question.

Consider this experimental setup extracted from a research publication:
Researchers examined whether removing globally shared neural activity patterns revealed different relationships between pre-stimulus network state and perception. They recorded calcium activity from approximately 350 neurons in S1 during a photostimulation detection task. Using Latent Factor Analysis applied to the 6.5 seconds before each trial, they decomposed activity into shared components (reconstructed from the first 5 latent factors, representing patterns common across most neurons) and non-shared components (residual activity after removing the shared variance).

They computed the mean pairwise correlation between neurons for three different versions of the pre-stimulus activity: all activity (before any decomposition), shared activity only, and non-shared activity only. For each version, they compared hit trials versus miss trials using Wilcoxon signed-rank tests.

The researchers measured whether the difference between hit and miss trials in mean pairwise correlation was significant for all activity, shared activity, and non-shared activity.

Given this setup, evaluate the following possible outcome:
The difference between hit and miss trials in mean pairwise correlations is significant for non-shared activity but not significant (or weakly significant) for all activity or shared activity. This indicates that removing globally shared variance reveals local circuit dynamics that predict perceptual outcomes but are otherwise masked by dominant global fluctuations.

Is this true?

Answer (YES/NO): NO